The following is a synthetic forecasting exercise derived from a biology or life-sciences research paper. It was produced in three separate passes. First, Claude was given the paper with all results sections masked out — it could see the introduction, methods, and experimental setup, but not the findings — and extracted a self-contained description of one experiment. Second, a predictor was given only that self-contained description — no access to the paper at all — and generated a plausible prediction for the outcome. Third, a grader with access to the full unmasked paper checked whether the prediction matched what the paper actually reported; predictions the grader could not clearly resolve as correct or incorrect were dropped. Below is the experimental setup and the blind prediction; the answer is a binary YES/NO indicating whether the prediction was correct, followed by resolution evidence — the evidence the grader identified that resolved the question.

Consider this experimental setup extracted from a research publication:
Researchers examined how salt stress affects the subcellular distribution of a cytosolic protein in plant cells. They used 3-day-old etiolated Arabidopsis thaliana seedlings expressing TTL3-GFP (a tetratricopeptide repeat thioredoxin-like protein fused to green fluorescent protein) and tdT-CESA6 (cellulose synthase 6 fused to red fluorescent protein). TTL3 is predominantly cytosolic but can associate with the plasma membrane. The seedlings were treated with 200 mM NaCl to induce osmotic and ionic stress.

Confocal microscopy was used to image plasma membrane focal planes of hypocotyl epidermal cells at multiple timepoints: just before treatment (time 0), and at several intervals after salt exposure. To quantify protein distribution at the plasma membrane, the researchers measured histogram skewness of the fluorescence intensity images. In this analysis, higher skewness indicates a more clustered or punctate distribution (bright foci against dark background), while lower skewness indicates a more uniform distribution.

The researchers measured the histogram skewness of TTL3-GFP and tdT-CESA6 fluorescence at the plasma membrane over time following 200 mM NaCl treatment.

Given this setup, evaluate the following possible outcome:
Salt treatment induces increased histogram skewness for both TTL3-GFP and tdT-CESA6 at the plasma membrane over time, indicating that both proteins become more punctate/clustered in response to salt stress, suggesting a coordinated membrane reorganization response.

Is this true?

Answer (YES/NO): NO